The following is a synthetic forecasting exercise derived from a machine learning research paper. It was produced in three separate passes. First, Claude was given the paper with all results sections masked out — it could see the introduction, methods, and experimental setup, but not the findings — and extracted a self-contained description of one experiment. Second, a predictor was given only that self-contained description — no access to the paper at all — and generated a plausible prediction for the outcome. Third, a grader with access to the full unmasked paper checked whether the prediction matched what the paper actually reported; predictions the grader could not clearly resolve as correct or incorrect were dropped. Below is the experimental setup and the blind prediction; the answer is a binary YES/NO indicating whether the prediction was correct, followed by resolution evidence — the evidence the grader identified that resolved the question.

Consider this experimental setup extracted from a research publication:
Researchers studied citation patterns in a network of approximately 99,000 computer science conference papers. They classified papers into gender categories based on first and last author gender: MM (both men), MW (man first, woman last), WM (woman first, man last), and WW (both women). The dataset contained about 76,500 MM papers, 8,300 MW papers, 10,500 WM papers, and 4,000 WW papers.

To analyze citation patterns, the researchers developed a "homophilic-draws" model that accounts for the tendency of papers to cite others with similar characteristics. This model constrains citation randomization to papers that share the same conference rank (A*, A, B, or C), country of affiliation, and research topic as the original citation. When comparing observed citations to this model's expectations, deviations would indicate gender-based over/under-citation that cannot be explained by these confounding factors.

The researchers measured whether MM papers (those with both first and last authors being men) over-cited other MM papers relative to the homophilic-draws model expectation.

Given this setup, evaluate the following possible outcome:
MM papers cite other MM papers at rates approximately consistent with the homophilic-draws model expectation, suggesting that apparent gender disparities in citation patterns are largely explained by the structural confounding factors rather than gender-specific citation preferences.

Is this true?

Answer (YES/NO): NO